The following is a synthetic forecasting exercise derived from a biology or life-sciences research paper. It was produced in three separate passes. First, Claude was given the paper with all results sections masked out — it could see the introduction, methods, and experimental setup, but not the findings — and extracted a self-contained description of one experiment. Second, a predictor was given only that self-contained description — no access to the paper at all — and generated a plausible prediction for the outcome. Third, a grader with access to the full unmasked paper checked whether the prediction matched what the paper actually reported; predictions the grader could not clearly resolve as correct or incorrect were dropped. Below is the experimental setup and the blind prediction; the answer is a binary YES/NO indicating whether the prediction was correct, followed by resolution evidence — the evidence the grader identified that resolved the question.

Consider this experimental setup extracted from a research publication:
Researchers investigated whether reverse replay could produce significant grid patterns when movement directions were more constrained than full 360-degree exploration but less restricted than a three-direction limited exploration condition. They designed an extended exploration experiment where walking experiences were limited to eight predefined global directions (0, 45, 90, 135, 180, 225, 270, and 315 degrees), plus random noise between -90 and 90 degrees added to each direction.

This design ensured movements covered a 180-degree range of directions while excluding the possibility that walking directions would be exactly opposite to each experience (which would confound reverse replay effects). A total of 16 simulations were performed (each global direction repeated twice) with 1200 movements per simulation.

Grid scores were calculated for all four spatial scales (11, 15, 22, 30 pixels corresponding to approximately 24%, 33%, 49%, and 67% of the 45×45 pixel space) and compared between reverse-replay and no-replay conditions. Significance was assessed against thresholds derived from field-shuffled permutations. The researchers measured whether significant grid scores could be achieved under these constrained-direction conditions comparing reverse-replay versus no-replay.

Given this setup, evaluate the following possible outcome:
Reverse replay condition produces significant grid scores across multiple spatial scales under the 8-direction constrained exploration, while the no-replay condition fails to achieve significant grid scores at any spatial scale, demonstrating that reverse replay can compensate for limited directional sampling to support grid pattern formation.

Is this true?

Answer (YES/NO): NO